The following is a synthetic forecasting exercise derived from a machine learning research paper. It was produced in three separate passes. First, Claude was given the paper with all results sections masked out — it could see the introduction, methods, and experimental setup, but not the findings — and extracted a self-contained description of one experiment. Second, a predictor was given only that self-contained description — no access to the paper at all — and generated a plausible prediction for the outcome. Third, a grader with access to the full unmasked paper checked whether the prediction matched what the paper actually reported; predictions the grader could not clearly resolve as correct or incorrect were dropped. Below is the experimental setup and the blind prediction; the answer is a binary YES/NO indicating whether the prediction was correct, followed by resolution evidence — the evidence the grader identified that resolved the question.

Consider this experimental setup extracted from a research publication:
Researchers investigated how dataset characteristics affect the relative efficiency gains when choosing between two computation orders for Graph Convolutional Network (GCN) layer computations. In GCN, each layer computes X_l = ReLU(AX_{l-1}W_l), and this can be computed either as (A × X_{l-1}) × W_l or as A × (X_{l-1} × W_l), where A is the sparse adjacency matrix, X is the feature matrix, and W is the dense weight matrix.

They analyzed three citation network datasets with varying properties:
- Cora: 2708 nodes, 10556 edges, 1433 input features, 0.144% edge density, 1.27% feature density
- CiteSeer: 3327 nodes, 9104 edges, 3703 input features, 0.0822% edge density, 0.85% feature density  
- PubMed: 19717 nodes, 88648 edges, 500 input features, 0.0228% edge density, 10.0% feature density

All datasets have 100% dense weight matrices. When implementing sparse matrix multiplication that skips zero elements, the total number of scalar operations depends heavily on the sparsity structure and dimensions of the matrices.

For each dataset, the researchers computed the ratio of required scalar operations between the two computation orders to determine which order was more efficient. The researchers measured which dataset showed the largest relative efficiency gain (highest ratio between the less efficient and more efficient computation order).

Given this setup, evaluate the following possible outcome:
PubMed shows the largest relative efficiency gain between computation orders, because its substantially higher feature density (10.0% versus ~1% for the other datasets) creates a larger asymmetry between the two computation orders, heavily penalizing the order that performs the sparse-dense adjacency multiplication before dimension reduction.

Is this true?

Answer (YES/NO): NO